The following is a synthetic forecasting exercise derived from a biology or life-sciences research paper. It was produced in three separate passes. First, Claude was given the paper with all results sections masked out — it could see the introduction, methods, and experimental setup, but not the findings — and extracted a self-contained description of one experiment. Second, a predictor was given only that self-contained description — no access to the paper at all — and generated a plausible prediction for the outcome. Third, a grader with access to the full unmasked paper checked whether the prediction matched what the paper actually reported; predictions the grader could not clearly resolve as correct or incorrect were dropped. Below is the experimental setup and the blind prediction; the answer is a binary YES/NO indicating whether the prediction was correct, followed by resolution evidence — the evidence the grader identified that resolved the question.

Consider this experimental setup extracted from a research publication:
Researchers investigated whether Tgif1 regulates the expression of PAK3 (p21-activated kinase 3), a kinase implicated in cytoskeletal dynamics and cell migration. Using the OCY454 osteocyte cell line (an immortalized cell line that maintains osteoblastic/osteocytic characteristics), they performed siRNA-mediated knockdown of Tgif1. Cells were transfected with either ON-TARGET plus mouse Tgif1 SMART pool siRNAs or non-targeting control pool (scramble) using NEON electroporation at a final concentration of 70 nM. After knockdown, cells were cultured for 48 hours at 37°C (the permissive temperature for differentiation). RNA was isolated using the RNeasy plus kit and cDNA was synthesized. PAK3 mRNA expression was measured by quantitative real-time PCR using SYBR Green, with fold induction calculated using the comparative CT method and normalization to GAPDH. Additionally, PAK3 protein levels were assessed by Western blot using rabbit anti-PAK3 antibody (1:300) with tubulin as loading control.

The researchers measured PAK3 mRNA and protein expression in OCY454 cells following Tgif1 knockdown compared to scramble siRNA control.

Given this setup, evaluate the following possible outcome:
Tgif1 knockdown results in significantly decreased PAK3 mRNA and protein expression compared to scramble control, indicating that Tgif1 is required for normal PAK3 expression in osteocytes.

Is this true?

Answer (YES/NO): NO